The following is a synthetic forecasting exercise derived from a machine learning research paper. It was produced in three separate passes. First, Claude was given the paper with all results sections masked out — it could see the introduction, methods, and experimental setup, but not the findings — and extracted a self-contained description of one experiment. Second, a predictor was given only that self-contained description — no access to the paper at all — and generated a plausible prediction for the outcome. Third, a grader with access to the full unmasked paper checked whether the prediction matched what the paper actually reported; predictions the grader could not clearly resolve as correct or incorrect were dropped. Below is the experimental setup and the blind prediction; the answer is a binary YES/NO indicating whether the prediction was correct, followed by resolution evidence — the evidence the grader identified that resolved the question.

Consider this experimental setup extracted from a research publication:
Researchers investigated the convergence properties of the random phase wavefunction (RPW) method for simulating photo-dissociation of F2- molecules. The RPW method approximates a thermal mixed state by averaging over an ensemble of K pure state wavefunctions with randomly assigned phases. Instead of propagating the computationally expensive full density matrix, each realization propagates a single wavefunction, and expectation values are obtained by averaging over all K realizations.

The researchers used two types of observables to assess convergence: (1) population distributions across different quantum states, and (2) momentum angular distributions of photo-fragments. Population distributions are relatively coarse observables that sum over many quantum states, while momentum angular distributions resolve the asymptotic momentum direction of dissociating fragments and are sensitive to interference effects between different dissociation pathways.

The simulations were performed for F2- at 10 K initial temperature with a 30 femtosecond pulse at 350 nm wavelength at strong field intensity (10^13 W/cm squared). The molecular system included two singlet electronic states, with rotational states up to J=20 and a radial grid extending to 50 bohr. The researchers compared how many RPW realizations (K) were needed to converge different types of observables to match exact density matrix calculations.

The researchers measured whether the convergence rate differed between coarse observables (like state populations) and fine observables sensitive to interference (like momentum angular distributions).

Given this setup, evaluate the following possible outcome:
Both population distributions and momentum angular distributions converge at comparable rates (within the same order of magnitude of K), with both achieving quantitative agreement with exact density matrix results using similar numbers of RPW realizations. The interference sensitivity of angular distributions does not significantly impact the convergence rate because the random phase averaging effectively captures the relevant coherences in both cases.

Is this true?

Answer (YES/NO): NO